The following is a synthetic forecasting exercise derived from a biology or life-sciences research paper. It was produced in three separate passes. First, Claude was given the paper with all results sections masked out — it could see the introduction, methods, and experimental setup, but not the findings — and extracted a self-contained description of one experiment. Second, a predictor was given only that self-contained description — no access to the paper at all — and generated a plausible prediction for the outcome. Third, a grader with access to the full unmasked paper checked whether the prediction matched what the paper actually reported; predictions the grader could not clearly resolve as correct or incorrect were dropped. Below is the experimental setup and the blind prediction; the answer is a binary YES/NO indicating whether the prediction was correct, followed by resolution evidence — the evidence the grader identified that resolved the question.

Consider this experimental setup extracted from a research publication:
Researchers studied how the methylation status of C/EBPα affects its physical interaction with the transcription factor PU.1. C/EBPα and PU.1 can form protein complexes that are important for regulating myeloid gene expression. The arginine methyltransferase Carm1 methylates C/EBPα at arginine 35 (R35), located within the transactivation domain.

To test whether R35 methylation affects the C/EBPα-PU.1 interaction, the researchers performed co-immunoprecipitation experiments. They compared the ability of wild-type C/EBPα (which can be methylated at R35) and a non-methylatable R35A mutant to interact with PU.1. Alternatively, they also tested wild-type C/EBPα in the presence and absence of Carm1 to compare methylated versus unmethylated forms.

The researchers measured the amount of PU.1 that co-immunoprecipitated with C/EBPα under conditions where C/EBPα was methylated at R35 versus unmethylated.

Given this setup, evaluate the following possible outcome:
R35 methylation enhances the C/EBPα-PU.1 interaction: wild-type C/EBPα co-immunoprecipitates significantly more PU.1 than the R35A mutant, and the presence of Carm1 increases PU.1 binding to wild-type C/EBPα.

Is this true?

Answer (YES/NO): NO